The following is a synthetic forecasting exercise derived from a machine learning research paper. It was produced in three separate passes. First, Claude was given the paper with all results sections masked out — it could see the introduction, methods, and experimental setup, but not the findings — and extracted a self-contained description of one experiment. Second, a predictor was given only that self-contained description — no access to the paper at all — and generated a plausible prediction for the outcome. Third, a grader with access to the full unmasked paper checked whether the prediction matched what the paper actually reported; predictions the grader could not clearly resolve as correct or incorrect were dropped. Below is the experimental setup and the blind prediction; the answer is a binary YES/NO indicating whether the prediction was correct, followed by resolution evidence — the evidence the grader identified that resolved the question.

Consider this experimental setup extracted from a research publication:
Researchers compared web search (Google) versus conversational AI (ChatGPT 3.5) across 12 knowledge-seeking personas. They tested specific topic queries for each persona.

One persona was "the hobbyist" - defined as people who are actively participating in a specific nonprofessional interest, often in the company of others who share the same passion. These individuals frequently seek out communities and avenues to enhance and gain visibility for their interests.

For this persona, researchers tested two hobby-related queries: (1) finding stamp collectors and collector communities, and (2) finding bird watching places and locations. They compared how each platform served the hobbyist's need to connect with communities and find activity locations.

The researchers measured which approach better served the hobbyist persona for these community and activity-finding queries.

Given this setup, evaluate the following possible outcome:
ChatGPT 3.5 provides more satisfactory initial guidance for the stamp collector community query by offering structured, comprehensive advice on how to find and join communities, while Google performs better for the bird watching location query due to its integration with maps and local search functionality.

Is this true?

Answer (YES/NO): NO